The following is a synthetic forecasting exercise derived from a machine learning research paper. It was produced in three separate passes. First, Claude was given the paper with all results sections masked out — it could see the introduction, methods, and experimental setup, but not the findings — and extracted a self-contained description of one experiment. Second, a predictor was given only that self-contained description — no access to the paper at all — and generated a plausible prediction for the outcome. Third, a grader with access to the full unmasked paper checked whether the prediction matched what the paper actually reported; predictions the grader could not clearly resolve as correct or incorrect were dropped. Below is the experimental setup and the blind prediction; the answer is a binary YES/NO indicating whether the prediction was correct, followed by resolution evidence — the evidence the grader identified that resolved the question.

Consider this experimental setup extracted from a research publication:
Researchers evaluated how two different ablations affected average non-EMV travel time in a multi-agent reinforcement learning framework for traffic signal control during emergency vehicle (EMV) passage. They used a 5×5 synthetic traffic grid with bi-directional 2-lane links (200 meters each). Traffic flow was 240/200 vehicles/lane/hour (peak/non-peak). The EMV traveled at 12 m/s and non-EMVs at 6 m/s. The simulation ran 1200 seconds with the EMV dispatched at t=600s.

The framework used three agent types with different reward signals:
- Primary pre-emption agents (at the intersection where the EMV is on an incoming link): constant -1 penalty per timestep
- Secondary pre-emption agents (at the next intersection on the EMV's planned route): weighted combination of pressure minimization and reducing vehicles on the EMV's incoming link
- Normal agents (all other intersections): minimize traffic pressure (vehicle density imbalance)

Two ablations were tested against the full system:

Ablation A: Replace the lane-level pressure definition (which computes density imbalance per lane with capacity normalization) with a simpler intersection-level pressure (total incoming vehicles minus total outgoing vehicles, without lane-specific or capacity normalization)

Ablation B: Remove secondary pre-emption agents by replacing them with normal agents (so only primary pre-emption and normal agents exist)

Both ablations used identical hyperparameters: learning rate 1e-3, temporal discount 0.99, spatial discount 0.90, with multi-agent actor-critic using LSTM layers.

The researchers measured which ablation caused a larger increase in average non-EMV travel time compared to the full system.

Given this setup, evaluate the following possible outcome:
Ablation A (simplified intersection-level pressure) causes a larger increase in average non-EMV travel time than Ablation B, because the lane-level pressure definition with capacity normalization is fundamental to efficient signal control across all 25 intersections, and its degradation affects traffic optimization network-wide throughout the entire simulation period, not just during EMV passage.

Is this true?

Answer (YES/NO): YES